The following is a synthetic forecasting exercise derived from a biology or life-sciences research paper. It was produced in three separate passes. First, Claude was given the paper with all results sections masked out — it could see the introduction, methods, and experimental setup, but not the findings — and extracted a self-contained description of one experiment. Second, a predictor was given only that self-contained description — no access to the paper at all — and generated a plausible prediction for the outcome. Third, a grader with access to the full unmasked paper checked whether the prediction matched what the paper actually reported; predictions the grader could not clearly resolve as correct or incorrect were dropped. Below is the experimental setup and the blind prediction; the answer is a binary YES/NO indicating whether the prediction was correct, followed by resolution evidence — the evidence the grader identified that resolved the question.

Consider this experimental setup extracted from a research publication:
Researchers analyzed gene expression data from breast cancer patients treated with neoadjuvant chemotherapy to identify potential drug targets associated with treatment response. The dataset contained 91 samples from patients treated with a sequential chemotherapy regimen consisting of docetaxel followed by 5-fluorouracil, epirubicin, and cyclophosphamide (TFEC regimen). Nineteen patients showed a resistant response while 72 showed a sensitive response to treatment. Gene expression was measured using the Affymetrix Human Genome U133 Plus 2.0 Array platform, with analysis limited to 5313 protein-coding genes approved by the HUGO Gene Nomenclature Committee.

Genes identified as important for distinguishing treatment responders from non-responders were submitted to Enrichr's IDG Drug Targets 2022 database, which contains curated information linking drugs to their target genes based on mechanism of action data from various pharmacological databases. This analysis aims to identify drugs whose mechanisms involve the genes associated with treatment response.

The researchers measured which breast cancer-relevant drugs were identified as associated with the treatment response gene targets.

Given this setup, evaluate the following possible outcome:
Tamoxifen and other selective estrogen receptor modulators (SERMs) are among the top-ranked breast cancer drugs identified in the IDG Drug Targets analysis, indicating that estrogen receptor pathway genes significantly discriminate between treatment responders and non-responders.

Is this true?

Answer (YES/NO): NO